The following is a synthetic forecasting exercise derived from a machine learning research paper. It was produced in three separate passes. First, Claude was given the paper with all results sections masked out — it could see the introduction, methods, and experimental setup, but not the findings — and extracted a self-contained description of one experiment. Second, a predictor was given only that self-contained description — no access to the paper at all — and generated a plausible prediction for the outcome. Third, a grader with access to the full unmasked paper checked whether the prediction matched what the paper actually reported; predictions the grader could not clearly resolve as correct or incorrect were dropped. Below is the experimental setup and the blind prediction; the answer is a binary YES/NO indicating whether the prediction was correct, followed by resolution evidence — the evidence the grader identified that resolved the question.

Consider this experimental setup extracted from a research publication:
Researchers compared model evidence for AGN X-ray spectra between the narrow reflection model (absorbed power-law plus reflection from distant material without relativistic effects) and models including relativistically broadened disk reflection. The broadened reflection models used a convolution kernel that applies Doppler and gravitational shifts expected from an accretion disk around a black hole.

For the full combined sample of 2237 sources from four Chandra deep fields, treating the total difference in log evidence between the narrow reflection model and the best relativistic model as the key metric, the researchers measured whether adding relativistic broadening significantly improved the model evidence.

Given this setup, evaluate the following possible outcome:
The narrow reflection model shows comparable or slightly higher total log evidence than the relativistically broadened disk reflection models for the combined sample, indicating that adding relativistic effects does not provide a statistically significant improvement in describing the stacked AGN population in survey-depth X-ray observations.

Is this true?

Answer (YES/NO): NO